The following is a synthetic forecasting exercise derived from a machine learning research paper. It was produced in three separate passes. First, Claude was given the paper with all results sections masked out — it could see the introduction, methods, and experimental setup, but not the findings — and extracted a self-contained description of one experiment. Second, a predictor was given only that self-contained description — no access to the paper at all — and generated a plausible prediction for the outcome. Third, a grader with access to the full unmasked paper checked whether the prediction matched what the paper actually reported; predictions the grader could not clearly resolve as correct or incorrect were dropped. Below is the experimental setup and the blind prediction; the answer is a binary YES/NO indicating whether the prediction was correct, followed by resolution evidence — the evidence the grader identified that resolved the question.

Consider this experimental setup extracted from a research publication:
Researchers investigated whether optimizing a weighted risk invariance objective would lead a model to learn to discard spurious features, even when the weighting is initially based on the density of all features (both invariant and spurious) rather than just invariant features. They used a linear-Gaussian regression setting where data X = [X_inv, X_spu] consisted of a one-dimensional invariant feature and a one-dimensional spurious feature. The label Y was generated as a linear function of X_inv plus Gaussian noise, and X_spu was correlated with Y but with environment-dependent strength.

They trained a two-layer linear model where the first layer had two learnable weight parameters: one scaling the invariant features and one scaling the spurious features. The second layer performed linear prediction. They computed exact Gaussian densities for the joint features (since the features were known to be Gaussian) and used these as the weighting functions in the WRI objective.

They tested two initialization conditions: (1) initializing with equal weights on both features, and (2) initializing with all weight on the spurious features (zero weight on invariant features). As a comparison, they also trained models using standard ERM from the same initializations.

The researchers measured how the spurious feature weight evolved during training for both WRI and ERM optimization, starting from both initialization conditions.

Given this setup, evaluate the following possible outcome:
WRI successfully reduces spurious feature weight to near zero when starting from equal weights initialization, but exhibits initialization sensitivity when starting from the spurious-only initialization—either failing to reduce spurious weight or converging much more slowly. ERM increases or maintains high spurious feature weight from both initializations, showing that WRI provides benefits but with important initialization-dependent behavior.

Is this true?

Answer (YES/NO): NO